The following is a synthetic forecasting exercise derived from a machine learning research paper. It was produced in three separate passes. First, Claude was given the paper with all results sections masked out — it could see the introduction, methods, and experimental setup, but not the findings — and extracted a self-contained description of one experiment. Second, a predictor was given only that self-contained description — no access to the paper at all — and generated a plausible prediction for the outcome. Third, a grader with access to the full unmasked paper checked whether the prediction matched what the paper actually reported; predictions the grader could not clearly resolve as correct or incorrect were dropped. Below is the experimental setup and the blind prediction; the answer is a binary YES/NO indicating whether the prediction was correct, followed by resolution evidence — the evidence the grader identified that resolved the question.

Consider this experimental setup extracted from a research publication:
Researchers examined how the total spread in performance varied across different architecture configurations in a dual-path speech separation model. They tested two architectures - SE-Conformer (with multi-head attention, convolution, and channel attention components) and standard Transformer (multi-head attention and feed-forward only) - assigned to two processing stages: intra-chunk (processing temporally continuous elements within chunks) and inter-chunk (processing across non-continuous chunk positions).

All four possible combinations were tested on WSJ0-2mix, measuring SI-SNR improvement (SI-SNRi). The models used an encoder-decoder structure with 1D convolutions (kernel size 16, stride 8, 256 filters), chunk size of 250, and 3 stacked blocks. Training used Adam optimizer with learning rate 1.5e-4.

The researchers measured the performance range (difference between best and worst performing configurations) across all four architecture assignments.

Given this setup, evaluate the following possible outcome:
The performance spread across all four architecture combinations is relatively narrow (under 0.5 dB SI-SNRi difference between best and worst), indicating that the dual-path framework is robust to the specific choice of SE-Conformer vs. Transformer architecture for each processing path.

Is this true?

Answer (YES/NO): NO